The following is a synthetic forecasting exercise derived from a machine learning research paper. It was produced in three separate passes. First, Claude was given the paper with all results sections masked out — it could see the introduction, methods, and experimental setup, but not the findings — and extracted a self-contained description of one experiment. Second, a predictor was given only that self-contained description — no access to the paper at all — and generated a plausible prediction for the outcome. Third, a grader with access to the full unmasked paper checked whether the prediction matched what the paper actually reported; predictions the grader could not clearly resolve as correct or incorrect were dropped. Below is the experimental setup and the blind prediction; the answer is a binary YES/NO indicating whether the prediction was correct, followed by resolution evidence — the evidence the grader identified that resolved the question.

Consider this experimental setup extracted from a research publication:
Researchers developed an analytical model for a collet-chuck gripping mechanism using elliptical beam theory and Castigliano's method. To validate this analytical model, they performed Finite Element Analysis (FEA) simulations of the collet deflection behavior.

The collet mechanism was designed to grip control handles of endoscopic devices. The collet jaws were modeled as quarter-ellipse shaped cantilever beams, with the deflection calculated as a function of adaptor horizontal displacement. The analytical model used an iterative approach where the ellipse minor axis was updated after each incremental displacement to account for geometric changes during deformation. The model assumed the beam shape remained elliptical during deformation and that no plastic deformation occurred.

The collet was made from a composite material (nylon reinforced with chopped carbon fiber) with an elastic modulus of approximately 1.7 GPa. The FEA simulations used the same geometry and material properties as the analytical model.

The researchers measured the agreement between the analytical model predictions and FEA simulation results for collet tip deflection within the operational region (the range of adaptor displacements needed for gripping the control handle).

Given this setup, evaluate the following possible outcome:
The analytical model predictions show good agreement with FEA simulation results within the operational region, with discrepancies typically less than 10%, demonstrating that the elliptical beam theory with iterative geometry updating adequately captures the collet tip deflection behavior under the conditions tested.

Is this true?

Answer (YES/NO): YES